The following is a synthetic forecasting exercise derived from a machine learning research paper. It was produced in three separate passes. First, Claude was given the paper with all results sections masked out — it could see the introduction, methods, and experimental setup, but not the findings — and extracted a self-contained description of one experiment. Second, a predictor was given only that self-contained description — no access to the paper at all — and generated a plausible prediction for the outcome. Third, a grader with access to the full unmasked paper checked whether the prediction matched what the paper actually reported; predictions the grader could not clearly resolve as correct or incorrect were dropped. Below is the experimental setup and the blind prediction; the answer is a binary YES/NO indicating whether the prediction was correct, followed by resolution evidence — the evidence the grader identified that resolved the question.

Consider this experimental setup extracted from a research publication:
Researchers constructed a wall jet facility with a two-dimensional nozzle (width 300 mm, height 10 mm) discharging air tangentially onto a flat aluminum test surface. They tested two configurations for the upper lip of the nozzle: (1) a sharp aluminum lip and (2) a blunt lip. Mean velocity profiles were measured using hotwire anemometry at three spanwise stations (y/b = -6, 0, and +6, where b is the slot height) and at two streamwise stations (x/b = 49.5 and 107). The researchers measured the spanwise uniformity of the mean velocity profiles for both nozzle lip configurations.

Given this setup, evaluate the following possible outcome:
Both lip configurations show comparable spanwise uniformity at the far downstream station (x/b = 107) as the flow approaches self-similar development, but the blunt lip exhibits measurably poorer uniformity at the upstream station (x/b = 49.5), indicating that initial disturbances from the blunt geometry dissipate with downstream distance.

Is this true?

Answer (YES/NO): NO